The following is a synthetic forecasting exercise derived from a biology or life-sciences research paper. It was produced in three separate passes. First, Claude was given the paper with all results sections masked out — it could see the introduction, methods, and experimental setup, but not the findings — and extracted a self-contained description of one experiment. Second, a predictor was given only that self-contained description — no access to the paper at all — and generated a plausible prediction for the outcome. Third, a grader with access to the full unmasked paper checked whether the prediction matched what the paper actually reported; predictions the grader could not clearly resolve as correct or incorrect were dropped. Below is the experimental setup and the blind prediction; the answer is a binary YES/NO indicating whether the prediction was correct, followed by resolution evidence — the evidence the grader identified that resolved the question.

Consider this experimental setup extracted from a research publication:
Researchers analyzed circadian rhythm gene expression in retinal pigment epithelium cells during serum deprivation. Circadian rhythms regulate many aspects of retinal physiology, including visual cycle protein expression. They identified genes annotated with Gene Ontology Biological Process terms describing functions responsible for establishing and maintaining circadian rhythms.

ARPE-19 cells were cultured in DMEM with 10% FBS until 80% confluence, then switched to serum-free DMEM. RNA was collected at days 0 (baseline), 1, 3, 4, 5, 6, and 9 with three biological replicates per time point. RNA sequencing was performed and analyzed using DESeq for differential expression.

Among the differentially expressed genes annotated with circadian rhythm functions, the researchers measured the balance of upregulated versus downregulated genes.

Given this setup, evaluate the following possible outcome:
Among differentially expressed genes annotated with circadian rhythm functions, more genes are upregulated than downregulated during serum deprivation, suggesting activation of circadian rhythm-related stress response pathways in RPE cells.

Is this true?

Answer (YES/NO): NO